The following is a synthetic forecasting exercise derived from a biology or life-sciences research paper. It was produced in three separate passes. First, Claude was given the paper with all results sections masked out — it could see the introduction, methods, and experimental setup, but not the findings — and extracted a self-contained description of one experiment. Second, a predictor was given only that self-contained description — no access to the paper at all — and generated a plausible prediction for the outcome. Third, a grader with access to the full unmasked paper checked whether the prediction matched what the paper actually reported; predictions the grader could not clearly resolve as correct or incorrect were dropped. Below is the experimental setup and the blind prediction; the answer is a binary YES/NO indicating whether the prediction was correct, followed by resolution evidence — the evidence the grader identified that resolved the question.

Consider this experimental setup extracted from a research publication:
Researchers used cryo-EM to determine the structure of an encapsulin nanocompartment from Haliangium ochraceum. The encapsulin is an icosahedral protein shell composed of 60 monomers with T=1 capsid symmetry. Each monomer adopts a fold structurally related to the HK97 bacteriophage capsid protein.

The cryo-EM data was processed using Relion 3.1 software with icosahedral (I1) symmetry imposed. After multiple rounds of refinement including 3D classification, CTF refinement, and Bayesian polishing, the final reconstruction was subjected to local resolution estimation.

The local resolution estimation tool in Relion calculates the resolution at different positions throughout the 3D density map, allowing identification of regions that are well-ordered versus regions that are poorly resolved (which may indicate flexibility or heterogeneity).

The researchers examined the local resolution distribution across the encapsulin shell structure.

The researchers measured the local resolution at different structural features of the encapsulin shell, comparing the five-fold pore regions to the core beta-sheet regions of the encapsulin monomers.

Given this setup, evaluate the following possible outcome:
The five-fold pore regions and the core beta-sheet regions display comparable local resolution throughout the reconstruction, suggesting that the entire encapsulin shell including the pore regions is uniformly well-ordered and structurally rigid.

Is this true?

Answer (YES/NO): NO